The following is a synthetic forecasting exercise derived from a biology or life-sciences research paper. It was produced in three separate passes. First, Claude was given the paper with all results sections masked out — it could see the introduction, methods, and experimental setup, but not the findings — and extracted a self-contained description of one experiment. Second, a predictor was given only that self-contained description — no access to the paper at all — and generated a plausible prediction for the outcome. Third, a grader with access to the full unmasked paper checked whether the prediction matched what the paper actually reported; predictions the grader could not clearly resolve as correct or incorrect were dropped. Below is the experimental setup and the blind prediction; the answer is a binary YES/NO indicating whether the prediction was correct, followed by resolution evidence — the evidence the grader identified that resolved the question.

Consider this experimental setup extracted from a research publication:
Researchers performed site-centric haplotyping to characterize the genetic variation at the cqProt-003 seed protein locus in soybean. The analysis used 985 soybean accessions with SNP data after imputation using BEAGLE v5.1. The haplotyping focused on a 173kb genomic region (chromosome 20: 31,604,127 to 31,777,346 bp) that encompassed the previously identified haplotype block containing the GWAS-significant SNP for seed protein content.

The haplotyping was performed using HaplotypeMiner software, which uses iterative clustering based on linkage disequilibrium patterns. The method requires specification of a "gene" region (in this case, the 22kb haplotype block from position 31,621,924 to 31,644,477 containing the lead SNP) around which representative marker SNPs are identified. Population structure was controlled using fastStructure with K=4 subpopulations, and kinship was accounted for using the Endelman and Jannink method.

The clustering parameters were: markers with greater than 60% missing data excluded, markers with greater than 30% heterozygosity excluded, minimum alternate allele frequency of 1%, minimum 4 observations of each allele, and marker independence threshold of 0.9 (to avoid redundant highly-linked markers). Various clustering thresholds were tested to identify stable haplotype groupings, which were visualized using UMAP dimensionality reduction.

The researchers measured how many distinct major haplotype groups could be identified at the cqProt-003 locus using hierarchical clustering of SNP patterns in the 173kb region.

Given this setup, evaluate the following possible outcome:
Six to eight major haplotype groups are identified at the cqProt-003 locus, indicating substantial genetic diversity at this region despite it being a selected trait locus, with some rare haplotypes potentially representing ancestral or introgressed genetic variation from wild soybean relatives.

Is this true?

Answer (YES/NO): YES